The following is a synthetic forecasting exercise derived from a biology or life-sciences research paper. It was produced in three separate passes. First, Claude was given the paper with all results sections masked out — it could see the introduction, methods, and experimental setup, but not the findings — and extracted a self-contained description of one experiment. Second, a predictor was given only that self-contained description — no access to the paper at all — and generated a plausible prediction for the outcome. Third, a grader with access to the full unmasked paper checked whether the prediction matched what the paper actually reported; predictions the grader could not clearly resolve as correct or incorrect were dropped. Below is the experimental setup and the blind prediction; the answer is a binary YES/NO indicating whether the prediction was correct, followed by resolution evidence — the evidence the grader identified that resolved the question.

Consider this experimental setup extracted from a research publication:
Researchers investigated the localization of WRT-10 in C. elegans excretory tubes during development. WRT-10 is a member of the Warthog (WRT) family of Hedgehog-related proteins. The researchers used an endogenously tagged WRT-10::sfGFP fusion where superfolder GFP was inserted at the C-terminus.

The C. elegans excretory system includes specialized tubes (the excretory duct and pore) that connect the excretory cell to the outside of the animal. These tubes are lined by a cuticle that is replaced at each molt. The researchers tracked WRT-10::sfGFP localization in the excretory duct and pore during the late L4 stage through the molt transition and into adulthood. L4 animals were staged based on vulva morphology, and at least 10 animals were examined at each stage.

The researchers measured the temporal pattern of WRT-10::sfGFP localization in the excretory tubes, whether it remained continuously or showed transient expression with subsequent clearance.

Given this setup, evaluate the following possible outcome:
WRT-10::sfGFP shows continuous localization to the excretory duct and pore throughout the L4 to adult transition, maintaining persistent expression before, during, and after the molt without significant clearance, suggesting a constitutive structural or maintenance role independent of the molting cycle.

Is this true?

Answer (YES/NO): NO